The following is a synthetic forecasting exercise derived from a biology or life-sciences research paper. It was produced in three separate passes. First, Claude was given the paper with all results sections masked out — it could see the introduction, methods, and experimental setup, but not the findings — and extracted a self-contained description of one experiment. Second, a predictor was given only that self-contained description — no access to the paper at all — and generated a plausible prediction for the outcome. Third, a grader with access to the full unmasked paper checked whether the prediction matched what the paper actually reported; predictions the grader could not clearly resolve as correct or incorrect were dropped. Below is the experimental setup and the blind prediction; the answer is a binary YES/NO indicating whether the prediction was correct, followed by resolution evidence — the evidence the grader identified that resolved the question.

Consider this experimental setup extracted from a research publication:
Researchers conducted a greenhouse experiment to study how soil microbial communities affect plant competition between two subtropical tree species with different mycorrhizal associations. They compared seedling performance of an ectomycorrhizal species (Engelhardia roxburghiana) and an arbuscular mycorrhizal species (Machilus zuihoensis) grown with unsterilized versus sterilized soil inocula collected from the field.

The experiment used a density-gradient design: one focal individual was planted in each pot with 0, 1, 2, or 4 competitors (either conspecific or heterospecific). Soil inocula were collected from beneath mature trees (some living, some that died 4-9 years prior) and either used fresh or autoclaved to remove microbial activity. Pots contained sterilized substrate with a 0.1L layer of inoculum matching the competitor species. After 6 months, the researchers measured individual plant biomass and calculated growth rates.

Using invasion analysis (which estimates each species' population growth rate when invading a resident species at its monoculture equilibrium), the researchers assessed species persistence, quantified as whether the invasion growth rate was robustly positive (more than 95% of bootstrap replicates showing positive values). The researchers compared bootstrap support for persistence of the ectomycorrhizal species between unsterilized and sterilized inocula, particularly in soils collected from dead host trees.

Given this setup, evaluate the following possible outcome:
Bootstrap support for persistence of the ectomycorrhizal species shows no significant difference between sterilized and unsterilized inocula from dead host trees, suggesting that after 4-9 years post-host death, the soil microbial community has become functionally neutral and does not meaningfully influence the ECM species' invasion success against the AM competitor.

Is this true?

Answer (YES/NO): NO